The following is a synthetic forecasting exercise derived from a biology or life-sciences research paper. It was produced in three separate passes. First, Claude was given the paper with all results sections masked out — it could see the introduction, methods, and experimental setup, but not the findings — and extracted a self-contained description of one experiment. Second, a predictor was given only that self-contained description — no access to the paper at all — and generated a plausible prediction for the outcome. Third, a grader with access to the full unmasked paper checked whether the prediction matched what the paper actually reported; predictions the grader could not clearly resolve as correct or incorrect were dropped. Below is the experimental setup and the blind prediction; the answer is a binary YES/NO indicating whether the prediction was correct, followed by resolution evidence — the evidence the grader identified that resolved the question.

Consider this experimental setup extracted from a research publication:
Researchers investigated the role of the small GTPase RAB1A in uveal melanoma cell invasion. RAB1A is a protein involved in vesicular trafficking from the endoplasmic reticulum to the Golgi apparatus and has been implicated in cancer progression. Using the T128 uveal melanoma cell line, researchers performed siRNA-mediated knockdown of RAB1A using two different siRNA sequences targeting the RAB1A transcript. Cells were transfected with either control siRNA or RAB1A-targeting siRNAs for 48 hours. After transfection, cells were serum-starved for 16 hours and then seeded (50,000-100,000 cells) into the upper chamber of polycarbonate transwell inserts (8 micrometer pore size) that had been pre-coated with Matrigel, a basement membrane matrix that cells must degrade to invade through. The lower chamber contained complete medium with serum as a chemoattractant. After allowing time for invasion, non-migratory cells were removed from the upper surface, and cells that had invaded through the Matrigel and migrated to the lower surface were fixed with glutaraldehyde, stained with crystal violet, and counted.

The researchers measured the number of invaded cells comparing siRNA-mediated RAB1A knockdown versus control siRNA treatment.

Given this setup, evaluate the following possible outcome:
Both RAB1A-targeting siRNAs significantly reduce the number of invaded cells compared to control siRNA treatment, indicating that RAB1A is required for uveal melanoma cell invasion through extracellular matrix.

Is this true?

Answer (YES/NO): YES